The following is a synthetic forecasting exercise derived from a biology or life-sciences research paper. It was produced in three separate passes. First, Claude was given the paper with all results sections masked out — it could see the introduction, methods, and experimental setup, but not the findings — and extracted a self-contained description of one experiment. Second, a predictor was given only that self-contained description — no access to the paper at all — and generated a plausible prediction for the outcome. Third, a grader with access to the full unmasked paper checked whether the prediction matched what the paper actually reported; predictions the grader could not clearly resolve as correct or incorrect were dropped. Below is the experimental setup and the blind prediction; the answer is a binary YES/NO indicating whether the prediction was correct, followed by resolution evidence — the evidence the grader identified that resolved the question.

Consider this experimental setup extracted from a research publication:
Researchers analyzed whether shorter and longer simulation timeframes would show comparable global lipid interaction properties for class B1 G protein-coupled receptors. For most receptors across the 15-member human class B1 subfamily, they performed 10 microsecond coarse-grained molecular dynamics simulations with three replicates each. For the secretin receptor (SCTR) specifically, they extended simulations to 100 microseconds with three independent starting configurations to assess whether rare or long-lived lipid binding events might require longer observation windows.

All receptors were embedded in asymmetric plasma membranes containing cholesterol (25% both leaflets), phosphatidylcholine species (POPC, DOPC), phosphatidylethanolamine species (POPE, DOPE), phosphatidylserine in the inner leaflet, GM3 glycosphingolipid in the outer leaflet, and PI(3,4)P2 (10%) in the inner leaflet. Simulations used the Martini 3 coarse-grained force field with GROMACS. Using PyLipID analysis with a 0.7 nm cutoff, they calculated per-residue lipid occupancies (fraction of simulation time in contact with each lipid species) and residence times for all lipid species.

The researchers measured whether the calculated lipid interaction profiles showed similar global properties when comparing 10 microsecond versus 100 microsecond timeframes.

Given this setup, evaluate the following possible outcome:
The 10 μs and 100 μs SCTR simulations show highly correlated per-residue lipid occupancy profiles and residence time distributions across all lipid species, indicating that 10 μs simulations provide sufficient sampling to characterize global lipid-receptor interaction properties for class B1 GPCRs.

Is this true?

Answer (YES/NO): YES